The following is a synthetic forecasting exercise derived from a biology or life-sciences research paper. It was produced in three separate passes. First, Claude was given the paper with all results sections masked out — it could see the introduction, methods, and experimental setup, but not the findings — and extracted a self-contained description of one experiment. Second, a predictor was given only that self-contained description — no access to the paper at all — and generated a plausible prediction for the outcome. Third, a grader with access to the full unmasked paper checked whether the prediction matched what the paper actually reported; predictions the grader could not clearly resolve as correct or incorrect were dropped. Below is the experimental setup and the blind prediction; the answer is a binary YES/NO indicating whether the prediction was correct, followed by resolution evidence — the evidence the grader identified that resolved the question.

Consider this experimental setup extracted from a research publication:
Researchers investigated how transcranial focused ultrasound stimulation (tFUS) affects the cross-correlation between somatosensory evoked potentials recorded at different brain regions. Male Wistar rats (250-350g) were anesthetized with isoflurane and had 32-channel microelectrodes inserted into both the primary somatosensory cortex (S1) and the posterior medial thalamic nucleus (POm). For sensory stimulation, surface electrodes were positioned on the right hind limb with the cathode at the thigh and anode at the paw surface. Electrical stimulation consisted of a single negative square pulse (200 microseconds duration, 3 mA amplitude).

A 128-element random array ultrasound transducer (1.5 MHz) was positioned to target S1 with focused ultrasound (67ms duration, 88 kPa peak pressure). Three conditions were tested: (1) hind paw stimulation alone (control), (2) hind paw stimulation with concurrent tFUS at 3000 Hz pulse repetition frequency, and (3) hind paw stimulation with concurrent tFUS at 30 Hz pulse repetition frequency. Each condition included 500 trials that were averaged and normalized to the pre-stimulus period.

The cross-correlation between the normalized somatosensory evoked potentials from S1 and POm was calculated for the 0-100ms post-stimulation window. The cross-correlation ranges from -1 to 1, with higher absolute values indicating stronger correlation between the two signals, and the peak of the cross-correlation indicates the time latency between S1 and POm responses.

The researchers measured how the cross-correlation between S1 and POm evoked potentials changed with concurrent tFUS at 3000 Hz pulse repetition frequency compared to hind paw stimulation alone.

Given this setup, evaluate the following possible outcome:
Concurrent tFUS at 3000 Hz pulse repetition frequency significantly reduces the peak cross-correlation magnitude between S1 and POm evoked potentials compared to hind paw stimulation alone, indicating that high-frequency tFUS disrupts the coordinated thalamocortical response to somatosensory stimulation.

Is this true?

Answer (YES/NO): NO